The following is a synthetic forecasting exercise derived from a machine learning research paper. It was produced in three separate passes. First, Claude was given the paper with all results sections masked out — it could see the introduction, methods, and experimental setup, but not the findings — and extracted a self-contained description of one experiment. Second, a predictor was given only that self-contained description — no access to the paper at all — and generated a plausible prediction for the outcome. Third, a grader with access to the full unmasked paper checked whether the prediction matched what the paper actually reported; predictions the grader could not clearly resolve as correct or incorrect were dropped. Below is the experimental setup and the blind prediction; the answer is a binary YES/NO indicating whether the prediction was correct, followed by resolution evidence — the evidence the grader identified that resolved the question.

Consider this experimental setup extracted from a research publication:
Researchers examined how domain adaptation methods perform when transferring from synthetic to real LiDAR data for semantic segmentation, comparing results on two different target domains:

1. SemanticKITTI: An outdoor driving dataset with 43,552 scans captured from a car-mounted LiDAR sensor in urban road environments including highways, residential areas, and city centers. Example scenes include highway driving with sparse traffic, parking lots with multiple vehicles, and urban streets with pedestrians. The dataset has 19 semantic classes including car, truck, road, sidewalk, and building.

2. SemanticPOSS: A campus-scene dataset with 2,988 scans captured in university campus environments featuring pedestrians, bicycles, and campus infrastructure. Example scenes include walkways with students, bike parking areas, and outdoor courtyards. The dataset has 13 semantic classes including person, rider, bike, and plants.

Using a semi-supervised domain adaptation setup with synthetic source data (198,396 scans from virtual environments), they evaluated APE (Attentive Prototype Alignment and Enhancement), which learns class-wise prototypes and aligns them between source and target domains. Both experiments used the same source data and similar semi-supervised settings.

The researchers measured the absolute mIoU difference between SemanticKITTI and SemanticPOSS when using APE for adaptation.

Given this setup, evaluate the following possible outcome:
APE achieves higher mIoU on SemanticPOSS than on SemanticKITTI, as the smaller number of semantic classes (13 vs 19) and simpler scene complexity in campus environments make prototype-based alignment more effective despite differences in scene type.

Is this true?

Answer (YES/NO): YES